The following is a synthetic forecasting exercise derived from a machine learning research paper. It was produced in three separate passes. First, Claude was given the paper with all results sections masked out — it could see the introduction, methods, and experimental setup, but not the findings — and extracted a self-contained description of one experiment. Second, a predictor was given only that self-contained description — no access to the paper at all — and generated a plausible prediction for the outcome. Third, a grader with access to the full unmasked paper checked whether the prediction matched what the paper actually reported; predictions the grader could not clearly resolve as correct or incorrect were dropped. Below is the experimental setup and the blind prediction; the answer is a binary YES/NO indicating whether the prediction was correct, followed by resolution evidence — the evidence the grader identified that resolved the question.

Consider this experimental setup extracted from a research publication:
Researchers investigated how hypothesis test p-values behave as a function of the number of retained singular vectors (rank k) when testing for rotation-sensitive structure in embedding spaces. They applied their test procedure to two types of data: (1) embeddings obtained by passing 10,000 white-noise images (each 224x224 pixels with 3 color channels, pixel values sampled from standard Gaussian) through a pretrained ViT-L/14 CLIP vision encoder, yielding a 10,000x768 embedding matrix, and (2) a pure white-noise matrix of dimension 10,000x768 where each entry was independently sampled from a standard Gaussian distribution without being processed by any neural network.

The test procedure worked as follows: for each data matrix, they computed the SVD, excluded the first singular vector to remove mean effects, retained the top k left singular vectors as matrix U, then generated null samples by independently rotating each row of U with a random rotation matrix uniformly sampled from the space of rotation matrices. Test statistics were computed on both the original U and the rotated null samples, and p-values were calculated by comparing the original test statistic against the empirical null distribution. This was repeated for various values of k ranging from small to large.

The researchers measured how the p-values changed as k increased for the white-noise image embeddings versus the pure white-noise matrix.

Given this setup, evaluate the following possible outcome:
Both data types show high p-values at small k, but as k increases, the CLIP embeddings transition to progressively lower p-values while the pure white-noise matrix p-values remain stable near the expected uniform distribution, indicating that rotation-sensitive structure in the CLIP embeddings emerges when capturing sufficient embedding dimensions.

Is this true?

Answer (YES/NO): NO